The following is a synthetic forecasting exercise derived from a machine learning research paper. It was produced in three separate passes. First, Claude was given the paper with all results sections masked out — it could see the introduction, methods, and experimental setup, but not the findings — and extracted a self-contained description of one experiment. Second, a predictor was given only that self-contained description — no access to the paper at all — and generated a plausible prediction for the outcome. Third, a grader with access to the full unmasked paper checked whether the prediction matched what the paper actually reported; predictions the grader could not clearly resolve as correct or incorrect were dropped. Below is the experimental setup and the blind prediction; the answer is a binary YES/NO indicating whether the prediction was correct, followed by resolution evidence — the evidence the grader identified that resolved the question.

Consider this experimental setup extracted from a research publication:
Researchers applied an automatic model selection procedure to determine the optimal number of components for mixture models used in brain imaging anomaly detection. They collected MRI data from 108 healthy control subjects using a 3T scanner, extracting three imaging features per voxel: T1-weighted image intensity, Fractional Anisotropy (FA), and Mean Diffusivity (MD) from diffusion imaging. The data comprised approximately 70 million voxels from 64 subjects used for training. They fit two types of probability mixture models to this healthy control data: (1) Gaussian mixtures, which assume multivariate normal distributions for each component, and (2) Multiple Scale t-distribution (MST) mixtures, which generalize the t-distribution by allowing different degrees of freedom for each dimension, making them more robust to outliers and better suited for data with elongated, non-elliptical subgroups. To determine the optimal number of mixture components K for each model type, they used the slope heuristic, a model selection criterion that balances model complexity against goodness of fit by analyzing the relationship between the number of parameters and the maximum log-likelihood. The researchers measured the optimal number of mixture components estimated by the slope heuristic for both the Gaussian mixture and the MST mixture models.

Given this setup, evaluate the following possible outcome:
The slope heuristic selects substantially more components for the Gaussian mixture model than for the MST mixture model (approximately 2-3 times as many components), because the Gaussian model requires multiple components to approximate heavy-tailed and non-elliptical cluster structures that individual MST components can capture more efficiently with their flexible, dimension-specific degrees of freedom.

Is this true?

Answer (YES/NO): NO